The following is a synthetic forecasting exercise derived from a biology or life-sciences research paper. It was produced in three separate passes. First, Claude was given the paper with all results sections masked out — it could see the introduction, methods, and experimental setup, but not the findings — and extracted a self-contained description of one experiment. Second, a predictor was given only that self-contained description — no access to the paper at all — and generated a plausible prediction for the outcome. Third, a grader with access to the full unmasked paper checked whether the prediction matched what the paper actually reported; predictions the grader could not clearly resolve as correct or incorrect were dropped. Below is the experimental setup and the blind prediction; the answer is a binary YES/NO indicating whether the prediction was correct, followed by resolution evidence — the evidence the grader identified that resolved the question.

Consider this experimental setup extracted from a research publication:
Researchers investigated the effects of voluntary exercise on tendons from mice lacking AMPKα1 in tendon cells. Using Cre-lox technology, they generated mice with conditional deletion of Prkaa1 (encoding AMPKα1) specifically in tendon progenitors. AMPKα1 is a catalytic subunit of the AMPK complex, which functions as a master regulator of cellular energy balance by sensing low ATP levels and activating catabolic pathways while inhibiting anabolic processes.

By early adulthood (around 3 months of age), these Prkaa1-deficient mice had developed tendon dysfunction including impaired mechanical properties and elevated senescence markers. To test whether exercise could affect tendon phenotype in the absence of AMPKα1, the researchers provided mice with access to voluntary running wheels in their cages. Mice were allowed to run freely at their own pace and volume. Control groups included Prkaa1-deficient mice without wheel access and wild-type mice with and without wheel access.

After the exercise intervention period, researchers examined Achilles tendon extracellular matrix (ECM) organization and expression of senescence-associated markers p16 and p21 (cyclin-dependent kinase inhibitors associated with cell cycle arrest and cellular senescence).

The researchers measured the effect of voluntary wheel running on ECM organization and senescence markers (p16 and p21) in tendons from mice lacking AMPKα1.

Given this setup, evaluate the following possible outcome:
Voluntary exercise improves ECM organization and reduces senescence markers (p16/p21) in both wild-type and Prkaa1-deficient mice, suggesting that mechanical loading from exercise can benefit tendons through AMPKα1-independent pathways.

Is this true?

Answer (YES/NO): NO